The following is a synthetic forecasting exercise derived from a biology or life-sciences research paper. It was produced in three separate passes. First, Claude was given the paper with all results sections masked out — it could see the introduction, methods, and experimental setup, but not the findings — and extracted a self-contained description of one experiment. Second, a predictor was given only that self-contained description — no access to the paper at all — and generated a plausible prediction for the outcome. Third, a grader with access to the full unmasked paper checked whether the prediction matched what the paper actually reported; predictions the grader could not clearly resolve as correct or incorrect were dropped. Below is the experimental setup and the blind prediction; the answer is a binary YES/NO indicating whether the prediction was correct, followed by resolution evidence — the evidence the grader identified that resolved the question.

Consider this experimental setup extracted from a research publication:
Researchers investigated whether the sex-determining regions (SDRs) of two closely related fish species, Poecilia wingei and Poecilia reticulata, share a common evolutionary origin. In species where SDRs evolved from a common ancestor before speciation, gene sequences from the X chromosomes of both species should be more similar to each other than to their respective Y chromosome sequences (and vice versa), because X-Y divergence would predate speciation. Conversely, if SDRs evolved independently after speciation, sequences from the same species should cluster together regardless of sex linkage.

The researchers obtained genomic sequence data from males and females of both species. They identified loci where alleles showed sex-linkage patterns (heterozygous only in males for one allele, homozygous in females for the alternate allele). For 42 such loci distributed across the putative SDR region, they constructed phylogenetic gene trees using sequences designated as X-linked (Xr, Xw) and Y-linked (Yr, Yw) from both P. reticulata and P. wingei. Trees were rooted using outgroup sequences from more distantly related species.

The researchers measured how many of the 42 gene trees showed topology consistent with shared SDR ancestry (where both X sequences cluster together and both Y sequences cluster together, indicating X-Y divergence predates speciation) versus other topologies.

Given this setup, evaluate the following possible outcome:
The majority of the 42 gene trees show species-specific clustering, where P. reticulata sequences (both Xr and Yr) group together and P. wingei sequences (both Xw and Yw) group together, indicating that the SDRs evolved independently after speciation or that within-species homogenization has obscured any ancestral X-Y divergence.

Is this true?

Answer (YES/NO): YES